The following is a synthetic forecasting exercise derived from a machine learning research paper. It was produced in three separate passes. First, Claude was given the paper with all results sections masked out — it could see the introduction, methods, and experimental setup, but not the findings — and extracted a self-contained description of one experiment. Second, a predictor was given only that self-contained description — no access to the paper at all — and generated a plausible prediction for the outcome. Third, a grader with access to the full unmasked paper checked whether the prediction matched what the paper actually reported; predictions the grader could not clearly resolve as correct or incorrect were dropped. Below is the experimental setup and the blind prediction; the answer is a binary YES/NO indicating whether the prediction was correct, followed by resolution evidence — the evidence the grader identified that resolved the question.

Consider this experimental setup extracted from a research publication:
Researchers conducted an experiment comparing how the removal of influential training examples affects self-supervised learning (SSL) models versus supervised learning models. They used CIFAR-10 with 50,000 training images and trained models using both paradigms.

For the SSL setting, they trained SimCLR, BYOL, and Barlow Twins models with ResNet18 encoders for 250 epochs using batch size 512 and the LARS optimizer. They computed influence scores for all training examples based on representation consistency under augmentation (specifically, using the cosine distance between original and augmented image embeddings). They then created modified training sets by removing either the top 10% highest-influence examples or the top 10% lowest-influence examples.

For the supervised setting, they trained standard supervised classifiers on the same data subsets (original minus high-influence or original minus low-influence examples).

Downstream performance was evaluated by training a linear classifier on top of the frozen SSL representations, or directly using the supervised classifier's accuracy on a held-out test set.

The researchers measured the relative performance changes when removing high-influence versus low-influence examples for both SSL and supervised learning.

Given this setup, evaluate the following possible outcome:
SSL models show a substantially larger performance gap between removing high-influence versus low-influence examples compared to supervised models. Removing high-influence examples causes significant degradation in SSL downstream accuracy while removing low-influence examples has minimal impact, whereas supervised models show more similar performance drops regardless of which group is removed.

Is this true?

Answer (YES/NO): NO